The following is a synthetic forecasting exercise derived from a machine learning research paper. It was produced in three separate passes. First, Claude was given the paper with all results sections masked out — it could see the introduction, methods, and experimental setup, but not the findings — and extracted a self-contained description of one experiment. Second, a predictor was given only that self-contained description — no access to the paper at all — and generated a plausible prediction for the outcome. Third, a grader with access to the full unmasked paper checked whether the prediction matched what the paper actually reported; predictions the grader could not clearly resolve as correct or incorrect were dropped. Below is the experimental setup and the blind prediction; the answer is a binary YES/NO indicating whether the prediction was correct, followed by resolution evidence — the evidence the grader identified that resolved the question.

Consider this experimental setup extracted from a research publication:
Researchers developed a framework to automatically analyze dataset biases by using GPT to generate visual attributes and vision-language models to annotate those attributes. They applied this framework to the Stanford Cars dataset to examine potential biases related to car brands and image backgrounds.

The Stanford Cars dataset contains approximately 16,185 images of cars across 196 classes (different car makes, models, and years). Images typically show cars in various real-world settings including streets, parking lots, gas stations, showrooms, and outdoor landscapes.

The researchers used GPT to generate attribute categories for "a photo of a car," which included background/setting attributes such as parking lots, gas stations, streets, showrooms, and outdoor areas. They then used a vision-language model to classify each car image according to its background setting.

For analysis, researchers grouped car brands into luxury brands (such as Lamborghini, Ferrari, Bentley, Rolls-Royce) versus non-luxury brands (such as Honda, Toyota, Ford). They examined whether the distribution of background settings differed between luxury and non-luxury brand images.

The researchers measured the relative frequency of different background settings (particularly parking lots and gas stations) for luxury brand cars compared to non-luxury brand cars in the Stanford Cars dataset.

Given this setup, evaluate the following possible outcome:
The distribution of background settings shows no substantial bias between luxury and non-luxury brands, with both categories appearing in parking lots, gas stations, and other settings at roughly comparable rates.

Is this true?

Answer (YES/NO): NO